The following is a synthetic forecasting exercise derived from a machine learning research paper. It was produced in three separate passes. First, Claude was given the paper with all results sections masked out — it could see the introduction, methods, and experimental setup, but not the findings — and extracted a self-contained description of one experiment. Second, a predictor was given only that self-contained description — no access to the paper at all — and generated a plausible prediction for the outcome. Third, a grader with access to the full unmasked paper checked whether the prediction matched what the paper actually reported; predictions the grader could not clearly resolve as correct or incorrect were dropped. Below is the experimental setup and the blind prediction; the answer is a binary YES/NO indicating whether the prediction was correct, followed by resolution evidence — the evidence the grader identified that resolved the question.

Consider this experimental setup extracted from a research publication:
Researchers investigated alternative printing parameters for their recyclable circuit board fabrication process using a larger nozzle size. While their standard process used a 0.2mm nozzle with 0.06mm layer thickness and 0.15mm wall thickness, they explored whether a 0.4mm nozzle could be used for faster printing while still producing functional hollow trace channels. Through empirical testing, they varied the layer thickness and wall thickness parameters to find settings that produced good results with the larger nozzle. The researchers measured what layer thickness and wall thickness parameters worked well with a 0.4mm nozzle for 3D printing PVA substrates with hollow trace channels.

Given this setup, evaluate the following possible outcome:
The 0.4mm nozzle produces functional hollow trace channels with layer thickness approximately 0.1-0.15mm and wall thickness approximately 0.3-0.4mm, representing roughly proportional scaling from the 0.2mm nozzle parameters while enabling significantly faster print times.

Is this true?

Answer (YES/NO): YES